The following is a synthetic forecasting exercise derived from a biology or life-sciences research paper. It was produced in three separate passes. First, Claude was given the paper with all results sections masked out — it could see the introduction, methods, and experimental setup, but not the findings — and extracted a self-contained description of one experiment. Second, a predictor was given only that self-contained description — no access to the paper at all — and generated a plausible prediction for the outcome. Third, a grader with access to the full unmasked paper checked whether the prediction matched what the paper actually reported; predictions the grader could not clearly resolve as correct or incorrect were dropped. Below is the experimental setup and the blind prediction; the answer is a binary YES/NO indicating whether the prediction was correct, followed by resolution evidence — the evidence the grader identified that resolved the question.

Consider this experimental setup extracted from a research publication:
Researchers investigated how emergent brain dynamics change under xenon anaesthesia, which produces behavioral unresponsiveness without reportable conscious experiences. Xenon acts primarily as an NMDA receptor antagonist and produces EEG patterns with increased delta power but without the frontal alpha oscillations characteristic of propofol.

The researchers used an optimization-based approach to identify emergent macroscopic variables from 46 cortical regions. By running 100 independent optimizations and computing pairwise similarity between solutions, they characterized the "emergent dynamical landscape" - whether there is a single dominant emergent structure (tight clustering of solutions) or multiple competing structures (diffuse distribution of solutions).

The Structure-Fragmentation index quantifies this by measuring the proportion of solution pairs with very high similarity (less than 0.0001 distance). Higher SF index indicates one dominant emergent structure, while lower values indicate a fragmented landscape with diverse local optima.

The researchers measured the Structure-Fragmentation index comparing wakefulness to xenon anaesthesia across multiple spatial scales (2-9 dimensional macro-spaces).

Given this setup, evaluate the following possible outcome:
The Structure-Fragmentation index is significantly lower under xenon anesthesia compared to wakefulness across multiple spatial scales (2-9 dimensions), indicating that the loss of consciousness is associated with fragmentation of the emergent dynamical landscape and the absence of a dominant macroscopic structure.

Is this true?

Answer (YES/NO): YES